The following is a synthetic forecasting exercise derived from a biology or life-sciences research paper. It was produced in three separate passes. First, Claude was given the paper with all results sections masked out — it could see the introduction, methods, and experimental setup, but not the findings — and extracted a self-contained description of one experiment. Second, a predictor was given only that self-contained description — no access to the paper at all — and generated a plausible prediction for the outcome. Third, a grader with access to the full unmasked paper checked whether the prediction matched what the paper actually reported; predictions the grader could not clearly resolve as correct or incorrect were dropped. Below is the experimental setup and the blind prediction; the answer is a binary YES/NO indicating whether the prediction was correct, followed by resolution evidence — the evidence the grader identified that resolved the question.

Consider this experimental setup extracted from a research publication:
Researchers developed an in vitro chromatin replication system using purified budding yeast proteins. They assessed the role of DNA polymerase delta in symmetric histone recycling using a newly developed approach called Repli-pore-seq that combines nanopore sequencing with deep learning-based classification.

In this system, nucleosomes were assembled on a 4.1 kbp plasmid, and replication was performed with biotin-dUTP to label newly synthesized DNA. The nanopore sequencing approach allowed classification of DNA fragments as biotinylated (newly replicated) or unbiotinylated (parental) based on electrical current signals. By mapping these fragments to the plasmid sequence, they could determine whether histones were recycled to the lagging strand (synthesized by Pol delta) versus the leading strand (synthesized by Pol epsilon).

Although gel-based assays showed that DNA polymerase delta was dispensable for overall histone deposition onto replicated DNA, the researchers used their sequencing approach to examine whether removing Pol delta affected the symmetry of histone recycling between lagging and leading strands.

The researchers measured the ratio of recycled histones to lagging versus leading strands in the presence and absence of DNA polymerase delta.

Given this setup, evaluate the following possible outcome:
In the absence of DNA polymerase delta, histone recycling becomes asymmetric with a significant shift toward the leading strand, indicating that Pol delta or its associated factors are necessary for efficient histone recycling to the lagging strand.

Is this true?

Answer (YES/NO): YES